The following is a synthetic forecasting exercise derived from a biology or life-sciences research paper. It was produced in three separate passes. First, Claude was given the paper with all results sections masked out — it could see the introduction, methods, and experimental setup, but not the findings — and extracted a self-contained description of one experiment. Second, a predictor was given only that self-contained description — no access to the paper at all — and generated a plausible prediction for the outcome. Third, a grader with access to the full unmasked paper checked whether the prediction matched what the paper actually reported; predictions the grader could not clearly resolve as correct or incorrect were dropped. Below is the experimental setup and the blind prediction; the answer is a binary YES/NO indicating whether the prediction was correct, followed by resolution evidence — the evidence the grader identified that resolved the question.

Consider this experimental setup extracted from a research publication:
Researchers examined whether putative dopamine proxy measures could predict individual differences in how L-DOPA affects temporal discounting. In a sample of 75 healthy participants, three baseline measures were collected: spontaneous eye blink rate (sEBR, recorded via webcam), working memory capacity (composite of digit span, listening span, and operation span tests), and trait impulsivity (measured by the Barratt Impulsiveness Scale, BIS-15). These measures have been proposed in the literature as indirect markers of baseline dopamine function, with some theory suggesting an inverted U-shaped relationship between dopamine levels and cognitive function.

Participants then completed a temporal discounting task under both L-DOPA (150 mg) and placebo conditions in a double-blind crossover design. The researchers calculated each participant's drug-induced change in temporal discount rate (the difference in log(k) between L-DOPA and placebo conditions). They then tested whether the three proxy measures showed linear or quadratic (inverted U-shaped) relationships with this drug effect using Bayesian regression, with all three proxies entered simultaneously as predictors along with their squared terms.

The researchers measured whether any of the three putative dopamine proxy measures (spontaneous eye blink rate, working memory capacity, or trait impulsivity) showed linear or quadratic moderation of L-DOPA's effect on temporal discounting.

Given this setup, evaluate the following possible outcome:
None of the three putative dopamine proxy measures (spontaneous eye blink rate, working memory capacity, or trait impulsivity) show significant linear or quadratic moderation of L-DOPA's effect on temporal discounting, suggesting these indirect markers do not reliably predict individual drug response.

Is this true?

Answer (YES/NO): YES